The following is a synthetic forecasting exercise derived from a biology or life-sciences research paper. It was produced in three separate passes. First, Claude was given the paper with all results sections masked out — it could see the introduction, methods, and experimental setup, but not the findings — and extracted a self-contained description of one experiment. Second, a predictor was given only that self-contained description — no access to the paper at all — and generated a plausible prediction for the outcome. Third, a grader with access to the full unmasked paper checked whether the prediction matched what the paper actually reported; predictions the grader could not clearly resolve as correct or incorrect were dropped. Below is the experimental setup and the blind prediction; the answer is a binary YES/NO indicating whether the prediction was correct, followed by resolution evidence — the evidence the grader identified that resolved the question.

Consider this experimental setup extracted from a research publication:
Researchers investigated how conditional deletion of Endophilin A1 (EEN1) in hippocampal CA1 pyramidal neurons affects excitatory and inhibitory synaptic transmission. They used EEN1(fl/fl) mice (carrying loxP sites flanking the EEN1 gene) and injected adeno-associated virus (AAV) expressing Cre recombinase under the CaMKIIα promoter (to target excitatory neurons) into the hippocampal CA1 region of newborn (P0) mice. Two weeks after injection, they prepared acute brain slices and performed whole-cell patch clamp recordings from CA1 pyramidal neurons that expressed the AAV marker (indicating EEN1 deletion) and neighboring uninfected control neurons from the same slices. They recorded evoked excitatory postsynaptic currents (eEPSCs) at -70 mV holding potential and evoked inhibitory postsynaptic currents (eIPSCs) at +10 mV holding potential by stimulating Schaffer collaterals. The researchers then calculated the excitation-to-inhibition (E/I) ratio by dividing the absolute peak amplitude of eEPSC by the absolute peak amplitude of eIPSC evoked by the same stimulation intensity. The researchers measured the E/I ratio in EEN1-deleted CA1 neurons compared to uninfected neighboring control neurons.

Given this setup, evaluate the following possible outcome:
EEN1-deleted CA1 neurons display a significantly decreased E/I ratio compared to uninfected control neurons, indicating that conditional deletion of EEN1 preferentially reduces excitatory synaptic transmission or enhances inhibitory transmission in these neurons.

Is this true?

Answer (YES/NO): NO